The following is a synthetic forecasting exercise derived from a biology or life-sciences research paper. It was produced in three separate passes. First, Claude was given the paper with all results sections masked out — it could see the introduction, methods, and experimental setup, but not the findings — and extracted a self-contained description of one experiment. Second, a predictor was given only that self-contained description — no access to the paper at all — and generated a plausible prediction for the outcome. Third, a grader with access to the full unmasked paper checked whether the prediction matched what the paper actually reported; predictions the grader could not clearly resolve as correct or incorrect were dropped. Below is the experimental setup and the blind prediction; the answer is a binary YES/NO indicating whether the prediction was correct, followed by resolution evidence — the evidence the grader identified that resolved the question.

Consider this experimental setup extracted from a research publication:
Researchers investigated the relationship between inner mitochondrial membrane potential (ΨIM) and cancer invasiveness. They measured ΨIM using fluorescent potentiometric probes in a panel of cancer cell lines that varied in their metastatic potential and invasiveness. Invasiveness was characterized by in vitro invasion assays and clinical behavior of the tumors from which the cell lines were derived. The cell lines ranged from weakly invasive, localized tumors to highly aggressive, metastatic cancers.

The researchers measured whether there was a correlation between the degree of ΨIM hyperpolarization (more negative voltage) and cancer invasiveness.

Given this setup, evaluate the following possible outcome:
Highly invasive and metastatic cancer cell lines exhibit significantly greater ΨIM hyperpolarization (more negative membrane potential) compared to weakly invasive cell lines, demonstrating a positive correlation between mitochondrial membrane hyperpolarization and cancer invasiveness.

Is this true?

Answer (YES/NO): YES